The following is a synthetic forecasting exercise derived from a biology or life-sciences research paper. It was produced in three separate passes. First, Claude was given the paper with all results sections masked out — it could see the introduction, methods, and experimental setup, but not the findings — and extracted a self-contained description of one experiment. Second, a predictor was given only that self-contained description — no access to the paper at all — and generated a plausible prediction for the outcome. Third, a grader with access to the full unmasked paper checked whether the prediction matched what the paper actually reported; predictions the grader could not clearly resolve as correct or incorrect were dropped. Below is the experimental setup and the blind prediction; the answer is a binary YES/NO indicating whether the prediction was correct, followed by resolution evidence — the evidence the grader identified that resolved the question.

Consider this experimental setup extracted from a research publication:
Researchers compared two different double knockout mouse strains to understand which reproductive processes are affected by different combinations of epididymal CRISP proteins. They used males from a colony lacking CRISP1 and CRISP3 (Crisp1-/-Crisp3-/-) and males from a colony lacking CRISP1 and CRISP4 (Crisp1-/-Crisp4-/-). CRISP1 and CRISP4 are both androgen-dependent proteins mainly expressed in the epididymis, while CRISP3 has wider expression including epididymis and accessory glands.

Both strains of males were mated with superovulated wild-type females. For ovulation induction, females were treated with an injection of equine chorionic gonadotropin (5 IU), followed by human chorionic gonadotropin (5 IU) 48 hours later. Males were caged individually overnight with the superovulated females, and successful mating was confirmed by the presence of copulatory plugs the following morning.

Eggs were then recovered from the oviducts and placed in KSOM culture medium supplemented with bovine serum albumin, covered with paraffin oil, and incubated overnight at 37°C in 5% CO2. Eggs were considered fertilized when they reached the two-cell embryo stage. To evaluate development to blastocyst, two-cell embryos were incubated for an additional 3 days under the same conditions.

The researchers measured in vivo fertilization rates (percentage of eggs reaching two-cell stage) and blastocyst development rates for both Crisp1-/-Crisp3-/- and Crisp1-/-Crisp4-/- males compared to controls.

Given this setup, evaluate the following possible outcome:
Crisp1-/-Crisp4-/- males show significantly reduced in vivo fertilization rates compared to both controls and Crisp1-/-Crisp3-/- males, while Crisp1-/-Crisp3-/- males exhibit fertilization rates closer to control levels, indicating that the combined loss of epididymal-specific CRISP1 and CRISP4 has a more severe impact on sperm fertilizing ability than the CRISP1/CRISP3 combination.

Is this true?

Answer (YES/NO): YES